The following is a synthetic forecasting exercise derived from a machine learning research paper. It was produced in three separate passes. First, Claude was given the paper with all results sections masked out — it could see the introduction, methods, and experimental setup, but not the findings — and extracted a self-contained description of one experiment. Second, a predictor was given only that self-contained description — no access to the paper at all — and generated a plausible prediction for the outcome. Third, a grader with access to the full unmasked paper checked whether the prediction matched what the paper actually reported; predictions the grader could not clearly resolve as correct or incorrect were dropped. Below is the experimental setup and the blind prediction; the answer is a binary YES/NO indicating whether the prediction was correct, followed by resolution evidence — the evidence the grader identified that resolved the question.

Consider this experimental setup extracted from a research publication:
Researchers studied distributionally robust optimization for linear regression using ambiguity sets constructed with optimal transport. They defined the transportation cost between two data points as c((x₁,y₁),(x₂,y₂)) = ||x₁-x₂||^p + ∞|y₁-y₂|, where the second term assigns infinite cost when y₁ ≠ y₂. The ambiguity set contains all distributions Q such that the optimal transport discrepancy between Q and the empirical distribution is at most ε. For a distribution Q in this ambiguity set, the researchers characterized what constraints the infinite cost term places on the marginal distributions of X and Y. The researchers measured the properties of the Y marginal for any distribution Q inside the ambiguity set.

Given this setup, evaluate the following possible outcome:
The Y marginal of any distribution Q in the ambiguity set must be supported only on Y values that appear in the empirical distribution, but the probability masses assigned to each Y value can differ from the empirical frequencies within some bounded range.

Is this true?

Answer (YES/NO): NO